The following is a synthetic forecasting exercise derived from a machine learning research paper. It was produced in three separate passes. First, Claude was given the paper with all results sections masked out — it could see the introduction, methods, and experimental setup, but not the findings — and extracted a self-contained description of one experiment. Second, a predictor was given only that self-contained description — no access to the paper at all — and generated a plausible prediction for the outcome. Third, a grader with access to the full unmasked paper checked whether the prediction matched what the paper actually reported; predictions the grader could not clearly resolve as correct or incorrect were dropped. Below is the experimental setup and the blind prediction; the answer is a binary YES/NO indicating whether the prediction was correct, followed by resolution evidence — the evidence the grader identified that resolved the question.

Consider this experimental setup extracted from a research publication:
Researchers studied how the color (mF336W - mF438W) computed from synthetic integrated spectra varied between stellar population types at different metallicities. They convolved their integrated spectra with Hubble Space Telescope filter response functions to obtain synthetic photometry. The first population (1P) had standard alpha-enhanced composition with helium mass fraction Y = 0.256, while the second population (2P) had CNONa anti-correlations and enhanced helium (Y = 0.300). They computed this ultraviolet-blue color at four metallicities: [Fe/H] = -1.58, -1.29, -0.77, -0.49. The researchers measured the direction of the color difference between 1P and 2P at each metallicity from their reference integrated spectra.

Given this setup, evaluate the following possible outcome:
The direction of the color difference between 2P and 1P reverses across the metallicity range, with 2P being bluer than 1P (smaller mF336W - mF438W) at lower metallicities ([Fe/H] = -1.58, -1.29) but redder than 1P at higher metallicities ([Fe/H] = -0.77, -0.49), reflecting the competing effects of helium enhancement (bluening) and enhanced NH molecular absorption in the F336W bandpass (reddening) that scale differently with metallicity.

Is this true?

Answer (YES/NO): NO